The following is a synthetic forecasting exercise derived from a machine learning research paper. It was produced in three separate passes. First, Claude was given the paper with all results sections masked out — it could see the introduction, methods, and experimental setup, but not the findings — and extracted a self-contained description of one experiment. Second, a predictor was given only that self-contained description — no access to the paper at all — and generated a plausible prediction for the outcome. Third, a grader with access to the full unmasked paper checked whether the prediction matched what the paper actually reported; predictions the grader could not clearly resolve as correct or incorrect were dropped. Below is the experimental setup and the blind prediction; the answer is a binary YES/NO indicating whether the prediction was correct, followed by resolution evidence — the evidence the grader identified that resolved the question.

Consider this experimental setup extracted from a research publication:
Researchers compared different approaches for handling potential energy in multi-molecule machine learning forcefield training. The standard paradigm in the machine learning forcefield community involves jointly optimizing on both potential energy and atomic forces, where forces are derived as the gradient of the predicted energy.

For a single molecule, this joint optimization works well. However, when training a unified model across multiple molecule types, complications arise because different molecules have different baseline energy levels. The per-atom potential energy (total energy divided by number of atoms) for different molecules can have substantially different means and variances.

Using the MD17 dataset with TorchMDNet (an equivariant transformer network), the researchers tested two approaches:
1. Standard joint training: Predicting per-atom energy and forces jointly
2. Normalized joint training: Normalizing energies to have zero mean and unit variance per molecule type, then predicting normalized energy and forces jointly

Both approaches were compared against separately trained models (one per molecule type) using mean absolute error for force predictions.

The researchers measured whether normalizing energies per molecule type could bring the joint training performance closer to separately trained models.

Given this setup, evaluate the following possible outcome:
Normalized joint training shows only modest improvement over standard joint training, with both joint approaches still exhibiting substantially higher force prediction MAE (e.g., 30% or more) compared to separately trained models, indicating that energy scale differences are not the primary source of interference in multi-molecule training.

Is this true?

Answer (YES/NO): NO